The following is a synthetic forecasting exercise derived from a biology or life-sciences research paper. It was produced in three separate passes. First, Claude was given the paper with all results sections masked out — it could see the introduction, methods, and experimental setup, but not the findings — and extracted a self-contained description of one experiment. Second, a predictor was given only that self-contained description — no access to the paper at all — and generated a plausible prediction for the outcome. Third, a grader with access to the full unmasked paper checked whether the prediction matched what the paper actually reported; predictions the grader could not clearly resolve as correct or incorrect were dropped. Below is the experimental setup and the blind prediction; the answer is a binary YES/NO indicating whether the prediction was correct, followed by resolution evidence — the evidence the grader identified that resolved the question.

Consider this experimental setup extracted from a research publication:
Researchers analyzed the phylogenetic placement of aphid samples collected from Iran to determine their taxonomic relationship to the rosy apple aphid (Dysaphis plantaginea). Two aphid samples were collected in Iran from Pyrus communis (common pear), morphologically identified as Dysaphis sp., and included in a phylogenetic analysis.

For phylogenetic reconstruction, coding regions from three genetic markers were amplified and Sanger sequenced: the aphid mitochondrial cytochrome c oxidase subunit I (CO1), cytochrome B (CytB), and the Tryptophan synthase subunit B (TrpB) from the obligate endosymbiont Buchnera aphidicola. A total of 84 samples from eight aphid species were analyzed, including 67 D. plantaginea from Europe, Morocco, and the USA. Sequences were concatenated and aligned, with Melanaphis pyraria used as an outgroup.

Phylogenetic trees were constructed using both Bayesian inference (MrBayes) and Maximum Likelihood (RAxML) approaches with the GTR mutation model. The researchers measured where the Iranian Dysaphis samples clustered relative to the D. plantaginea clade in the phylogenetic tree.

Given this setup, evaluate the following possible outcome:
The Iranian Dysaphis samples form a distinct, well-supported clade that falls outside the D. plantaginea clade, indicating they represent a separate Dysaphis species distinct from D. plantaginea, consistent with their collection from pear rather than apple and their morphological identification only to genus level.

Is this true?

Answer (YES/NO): YES